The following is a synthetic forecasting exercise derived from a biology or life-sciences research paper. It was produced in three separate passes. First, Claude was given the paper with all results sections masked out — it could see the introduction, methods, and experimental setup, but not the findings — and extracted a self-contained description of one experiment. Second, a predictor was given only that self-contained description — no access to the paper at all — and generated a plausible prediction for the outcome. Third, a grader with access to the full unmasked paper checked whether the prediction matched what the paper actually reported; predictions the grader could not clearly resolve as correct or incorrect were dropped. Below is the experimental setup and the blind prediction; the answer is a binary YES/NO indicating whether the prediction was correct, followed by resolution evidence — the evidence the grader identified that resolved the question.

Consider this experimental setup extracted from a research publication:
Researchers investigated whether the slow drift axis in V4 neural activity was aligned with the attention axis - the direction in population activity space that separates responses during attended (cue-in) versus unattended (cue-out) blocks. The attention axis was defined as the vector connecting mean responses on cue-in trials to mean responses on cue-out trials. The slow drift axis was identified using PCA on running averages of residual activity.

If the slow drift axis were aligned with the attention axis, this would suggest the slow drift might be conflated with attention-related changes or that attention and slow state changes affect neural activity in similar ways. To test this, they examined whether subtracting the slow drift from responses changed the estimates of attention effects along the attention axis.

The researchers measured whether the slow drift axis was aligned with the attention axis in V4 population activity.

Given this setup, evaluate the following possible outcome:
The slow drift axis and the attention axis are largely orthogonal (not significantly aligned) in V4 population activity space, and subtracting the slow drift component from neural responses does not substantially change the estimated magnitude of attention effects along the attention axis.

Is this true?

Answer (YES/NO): YES